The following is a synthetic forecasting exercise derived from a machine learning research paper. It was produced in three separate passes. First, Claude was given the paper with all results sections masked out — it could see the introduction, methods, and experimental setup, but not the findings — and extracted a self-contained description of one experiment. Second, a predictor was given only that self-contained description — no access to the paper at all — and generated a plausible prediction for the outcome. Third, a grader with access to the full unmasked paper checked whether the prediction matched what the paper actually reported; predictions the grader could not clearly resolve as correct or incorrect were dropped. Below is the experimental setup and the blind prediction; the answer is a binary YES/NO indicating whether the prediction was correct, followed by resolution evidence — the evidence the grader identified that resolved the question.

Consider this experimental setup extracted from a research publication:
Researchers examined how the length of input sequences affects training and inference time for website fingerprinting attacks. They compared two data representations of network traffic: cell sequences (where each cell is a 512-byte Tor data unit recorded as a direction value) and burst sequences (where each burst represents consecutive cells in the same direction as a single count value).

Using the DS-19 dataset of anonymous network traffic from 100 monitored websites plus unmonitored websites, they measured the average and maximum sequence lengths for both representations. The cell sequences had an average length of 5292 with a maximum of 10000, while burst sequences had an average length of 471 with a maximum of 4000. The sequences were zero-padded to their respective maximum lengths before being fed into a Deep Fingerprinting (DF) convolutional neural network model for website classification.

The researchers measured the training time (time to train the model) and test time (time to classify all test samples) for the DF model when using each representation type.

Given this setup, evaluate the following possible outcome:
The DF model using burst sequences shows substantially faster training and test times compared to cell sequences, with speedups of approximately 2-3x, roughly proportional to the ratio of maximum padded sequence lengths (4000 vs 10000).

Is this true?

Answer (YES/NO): NO